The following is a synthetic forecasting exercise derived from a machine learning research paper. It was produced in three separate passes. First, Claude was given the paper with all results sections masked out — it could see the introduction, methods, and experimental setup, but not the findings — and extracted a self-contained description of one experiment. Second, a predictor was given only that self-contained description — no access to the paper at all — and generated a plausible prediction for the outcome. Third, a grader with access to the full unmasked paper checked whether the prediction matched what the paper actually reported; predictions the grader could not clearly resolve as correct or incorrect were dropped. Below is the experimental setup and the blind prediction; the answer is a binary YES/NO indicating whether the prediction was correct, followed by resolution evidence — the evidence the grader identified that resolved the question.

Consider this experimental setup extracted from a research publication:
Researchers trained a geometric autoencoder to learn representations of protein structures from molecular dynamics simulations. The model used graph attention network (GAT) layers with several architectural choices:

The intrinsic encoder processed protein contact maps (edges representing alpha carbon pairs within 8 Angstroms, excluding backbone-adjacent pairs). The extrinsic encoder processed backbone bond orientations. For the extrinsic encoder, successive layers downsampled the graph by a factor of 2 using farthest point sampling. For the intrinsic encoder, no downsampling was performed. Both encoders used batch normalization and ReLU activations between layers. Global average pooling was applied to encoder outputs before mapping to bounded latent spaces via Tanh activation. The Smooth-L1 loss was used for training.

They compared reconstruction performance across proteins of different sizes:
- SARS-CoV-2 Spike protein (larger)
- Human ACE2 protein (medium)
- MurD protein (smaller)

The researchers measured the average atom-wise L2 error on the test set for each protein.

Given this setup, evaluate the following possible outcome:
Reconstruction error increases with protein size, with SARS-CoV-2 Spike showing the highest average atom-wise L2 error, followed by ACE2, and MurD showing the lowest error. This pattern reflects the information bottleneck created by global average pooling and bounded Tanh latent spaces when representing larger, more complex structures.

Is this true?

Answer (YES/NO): NO